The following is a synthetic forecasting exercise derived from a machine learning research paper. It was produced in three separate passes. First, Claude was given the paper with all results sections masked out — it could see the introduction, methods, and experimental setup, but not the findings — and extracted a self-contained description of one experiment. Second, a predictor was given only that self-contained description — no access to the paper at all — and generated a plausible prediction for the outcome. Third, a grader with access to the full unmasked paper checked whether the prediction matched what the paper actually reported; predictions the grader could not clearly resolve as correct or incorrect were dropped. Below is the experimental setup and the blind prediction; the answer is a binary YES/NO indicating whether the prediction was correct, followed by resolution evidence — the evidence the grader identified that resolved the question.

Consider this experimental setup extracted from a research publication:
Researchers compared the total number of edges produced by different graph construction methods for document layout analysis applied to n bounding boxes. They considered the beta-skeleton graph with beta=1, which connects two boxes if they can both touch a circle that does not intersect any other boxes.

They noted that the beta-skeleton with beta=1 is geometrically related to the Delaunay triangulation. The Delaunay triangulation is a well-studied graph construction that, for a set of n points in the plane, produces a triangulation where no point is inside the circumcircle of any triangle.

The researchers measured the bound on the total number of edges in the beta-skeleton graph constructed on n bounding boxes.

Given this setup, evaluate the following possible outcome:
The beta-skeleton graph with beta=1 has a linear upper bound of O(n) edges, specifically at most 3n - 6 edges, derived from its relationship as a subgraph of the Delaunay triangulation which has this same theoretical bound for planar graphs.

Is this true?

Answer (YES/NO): NO